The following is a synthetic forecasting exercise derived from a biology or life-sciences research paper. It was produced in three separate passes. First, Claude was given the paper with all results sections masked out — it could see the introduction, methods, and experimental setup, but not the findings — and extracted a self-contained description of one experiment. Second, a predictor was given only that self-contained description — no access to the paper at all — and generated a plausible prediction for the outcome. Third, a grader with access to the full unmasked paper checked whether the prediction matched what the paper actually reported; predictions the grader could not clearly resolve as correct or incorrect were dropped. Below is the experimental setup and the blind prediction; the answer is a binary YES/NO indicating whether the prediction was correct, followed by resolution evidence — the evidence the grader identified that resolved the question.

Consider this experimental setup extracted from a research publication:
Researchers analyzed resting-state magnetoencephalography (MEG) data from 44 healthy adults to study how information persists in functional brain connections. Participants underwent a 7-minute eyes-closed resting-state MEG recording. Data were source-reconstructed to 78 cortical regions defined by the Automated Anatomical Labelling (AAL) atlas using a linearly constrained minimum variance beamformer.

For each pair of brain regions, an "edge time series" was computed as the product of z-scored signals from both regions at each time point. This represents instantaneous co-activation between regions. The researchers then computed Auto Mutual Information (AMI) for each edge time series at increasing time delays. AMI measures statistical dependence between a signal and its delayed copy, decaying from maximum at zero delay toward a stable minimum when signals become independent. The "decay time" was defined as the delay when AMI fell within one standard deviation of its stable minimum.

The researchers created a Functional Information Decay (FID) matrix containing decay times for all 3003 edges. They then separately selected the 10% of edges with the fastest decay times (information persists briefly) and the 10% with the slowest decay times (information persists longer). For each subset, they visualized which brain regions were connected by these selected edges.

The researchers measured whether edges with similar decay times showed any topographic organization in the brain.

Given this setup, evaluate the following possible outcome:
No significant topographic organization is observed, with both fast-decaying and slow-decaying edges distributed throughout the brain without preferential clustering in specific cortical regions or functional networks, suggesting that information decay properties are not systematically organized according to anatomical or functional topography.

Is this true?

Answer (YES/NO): NO